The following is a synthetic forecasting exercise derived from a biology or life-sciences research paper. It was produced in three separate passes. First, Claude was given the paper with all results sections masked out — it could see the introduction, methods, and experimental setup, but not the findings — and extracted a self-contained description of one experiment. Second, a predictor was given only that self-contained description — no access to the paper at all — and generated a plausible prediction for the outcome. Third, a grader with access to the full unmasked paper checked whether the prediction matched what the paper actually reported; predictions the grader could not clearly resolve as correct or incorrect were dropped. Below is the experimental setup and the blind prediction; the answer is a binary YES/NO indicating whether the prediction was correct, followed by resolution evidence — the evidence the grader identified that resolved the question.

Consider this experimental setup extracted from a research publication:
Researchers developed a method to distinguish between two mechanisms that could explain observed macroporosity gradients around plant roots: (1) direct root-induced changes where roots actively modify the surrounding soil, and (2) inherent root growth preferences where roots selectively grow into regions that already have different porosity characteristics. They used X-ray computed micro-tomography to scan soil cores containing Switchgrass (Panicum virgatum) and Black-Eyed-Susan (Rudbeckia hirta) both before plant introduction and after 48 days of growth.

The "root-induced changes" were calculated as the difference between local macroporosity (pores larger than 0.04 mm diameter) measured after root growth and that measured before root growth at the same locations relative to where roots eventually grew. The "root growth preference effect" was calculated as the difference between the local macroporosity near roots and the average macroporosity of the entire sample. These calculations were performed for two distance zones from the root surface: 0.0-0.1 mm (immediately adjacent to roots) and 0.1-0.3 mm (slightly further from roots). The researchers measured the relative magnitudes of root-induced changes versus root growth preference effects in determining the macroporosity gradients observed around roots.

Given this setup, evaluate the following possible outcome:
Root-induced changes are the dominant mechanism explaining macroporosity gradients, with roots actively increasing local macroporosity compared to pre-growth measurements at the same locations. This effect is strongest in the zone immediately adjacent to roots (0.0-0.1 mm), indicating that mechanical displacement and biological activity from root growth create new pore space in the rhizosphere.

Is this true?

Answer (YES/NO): NO